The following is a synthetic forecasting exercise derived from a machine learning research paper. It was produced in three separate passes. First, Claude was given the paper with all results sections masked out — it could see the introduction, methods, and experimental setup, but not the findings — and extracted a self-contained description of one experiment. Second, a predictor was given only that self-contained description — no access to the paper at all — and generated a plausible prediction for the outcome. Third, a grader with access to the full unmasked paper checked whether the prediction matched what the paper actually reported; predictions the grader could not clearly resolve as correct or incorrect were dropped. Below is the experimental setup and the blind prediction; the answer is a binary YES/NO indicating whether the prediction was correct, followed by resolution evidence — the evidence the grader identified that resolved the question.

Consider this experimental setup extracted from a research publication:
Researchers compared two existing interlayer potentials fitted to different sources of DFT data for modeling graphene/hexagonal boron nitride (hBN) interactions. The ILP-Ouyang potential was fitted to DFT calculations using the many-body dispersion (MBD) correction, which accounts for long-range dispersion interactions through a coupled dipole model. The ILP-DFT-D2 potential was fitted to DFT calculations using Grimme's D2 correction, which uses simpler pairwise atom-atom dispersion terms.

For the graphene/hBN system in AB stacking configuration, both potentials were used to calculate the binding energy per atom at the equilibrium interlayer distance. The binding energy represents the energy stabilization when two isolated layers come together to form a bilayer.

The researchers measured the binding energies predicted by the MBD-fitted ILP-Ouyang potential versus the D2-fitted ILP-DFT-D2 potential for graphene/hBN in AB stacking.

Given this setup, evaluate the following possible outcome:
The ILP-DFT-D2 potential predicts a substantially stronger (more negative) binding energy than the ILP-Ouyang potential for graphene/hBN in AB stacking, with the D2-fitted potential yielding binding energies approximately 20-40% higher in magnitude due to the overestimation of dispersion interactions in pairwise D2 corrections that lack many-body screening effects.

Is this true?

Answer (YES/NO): NO